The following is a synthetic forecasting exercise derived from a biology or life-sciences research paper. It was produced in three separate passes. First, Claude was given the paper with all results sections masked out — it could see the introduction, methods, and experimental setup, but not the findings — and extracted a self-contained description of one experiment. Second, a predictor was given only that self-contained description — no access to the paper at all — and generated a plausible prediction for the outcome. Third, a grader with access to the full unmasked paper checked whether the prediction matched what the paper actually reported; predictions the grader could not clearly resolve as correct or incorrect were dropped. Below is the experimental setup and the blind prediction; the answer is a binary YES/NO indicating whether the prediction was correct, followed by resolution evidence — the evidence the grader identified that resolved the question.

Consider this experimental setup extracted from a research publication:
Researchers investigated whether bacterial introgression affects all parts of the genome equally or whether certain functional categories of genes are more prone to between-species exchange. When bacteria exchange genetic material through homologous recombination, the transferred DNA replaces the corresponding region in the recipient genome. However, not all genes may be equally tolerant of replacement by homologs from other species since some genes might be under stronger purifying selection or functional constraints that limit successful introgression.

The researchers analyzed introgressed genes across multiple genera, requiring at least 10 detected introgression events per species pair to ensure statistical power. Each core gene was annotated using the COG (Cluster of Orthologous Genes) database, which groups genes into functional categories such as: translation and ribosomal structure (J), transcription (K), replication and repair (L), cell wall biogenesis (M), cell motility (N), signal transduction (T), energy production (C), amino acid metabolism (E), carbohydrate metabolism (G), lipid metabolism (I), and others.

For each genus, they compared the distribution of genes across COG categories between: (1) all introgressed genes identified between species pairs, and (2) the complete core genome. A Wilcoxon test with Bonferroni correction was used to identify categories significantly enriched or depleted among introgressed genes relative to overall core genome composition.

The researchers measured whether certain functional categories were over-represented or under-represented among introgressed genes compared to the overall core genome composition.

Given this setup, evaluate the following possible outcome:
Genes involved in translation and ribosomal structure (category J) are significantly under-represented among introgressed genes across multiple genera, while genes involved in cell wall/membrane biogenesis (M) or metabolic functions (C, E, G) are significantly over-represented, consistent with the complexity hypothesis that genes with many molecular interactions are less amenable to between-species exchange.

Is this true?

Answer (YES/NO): NO